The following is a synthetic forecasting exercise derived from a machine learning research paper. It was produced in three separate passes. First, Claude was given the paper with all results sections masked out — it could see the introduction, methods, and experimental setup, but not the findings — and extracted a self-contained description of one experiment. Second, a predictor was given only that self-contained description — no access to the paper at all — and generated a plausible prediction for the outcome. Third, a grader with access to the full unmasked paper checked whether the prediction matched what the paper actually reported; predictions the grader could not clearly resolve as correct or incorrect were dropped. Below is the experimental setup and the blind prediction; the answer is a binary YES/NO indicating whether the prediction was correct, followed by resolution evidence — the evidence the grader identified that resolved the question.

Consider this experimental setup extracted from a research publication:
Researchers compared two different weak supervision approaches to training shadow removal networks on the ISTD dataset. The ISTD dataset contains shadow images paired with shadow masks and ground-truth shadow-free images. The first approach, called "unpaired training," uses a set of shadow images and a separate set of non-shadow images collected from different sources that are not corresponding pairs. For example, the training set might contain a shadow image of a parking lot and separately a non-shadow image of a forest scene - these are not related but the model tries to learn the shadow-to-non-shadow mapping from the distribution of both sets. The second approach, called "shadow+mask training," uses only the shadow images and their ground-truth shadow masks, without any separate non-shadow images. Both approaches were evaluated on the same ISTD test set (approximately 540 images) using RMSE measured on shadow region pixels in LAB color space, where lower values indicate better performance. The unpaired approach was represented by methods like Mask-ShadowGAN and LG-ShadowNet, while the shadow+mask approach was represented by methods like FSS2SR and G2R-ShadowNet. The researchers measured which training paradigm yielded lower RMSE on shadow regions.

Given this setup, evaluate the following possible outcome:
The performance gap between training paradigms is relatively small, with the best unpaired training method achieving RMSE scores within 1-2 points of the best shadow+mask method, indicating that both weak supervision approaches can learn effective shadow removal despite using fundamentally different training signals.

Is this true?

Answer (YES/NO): YES